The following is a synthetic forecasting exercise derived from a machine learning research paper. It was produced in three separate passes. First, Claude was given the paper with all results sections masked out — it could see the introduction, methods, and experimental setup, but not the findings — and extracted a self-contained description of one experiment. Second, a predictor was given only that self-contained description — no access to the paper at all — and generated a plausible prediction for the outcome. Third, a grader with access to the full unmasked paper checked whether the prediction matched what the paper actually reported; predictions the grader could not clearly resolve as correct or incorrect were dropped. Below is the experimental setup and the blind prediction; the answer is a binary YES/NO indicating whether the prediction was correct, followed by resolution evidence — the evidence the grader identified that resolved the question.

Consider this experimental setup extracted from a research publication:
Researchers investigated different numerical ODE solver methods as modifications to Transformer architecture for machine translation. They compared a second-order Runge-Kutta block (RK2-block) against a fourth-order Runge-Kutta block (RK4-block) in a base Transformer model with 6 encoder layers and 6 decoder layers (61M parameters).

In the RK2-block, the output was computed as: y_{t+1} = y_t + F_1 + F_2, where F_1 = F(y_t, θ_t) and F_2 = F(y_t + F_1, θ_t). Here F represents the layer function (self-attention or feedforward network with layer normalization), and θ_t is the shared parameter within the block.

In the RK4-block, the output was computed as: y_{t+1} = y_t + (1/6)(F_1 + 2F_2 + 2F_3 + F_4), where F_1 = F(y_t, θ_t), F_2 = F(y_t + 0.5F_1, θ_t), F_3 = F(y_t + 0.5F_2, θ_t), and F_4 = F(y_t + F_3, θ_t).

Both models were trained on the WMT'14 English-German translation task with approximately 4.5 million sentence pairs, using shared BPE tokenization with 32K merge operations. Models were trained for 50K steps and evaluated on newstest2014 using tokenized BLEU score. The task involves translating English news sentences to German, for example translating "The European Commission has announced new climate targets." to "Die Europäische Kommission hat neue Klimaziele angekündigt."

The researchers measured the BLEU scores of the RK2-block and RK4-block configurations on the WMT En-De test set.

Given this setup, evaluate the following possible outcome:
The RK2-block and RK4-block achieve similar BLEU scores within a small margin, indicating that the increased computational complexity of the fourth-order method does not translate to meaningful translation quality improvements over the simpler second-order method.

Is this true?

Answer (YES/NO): NO